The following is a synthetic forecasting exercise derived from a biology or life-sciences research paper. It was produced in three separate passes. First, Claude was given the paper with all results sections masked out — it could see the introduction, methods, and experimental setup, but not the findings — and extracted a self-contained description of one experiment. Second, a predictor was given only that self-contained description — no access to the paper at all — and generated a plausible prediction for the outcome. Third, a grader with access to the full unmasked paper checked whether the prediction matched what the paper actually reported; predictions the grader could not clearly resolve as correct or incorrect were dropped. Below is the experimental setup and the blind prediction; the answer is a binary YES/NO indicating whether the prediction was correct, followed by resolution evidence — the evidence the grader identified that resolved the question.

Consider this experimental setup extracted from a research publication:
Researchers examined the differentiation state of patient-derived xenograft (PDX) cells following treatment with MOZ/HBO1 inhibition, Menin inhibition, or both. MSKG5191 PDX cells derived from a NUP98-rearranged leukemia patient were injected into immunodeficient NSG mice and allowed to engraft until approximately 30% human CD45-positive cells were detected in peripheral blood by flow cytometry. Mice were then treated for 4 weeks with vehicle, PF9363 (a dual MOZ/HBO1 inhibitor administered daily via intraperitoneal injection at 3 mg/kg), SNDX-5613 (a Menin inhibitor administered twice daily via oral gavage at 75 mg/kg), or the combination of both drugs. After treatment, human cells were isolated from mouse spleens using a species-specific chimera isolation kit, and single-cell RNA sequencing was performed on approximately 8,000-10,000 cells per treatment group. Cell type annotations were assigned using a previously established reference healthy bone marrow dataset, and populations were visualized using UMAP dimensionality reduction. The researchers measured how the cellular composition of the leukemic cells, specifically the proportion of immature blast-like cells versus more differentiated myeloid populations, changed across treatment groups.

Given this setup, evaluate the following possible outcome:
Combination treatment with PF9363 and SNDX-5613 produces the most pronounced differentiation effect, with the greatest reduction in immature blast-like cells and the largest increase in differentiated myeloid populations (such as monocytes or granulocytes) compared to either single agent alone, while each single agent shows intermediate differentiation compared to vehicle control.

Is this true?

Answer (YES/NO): NO